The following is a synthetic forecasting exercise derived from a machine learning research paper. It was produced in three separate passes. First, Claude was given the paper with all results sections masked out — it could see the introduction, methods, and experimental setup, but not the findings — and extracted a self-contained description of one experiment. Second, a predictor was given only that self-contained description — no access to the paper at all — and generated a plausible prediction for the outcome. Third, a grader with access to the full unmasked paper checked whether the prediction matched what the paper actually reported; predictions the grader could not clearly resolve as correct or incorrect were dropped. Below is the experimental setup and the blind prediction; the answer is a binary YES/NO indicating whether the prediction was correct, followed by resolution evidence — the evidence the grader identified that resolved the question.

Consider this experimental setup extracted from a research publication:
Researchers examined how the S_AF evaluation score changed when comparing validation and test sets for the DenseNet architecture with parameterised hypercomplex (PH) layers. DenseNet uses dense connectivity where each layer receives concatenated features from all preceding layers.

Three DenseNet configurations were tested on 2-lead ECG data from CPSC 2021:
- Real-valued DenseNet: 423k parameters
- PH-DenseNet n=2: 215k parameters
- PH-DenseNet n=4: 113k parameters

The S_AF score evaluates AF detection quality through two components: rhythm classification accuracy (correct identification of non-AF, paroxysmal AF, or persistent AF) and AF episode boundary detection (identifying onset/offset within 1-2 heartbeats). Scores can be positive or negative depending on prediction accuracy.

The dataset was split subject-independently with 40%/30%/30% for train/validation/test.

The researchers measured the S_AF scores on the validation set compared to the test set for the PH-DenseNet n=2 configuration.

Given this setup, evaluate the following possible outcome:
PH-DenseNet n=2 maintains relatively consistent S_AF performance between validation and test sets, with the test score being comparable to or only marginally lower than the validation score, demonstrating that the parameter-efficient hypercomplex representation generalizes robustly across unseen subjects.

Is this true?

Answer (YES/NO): NO